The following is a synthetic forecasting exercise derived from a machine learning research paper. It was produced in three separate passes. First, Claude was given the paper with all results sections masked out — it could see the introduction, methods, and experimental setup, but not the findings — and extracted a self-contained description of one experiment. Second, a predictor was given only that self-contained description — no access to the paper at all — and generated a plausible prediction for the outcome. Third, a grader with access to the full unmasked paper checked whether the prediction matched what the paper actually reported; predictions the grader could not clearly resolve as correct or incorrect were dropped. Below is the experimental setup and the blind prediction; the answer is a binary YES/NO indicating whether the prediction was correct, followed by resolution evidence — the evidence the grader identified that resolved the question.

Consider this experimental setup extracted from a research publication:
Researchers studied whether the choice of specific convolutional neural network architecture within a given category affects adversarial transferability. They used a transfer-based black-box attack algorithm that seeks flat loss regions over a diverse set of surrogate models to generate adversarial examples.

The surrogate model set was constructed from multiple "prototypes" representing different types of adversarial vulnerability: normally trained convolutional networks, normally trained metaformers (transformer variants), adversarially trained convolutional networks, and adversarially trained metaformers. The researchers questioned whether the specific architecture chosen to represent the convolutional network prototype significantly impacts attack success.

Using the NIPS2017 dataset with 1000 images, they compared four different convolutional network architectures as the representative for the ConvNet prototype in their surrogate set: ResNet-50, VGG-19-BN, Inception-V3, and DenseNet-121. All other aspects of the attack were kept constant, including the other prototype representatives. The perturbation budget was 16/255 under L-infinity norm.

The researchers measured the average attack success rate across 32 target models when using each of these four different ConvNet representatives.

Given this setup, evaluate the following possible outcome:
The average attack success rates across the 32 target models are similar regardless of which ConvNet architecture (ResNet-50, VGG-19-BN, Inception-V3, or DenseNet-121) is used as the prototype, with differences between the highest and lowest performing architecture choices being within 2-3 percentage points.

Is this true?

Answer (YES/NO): YES